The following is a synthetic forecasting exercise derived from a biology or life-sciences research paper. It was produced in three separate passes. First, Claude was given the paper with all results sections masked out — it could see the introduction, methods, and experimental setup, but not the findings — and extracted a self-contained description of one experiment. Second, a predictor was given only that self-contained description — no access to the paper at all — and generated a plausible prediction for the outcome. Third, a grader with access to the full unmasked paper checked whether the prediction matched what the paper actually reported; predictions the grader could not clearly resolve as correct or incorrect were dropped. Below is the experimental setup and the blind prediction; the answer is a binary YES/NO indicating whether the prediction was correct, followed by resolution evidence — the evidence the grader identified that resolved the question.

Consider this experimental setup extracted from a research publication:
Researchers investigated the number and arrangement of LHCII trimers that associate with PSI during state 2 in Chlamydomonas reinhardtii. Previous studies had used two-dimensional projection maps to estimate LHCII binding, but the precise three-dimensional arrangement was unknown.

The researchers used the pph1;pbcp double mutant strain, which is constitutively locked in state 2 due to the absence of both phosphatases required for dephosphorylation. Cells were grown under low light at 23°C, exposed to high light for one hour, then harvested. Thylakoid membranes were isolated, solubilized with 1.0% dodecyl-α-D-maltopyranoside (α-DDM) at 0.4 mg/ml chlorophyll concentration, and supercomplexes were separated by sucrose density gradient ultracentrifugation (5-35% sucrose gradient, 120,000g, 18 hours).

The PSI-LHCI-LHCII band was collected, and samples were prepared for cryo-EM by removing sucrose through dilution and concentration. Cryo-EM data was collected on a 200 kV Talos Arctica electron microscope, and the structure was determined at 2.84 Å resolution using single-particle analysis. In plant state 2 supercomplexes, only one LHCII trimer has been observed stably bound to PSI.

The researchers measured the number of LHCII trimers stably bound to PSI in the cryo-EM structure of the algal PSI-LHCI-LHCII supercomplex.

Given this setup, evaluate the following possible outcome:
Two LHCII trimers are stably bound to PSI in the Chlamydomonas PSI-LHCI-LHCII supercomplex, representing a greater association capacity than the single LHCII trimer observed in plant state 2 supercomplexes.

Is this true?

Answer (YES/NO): YES